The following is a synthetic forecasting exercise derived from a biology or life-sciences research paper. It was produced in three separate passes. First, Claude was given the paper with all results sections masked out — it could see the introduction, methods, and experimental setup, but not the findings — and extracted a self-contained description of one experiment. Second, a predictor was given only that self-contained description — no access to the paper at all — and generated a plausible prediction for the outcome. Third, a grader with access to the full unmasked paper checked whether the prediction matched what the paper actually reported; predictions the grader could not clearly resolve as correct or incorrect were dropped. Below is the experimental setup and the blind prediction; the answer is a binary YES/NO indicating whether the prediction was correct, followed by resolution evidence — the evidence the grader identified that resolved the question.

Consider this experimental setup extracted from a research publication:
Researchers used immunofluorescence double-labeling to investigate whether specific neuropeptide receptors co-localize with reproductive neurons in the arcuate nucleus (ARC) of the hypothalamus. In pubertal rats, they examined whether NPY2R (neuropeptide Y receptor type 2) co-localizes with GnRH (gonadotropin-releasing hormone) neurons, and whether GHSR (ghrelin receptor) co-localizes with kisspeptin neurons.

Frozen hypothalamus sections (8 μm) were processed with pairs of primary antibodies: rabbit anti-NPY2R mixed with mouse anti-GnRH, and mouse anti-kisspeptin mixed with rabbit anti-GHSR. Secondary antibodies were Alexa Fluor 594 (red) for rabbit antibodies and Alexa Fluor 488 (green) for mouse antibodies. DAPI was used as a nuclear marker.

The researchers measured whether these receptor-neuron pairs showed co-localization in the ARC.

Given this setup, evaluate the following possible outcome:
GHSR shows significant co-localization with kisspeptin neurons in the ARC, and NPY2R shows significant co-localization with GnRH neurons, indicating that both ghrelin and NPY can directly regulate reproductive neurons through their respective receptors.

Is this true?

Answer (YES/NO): YES